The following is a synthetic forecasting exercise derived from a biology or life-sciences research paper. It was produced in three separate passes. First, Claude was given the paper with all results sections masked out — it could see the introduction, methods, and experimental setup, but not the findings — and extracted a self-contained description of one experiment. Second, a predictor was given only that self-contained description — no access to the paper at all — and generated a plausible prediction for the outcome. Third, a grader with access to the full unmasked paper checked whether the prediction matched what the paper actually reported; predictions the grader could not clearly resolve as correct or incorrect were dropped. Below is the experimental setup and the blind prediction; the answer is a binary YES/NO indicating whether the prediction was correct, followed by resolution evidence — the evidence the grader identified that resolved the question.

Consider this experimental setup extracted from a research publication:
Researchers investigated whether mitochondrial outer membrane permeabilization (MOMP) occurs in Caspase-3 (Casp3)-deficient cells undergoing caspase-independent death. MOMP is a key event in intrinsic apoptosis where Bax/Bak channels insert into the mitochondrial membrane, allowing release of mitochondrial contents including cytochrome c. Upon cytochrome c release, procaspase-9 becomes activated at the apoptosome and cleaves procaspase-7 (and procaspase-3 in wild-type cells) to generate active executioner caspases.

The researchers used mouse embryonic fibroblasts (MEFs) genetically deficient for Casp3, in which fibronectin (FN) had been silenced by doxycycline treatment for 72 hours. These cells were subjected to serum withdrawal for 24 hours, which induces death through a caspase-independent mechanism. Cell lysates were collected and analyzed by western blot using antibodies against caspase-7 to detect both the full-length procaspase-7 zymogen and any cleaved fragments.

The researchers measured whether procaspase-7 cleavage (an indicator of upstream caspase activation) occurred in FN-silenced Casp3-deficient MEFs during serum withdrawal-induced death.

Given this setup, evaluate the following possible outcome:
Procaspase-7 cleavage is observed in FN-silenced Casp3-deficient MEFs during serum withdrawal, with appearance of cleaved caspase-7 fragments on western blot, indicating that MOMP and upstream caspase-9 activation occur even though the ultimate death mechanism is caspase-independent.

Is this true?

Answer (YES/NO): YES